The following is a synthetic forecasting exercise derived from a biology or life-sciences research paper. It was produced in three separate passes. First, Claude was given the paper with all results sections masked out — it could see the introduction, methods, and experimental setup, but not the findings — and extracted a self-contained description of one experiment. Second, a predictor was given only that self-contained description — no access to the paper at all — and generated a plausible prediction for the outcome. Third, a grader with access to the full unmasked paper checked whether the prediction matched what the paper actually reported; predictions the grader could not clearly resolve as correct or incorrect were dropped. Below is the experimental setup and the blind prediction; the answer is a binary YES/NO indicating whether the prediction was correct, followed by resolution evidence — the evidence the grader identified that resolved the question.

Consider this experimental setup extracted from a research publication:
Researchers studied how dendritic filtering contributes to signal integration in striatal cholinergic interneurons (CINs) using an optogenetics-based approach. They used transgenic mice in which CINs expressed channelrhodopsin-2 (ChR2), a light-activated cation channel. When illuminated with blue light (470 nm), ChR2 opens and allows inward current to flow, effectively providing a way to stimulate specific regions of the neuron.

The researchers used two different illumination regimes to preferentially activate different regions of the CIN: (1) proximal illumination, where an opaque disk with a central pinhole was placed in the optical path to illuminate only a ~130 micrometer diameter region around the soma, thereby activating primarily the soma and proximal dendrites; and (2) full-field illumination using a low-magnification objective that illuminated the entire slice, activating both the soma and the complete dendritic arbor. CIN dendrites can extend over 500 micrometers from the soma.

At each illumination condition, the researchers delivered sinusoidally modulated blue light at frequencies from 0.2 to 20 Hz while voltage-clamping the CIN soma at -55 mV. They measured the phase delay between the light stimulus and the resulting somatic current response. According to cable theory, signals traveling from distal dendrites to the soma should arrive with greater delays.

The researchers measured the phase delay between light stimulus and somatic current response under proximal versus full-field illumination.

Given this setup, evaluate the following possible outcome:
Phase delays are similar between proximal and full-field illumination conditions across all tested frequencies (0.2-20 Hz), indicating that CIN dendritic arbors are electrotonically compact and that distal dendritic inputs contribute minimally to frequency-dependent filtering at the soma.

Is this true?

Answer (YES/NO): NO